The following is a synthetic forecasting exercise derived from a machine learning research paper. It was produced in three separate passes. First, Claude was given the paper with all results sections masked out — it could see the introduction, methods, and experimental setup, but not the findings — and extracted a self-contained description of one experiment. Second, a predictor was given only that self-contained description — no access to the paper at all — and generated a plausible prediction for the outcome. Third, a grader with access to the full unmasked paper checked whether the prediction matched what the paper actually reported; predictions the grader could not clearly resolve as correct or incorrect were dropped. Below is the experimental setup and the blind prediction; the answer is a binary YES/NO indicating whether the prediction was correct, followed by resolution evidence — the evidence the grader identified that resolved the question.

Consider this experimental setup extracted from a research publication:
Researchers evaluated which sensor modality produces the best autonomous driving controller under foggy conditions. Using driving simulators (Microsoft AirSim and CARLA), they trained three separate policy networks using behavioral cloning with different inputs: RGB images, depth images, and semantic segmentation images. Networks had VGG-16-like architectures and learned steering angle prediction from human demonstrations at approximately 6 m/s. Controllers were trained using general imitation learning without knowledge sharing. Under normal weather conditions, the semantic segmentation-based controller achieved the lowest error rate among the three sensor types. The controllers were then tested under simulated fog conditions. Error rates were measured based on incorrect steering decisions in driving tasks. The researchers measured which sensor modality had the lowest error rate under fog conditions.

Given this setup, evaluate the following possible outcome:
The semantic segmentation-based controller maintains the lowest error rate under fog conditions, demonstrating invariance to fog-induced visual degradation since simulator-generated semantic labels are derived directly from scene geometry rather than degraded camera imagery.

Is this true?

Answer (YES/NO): NO